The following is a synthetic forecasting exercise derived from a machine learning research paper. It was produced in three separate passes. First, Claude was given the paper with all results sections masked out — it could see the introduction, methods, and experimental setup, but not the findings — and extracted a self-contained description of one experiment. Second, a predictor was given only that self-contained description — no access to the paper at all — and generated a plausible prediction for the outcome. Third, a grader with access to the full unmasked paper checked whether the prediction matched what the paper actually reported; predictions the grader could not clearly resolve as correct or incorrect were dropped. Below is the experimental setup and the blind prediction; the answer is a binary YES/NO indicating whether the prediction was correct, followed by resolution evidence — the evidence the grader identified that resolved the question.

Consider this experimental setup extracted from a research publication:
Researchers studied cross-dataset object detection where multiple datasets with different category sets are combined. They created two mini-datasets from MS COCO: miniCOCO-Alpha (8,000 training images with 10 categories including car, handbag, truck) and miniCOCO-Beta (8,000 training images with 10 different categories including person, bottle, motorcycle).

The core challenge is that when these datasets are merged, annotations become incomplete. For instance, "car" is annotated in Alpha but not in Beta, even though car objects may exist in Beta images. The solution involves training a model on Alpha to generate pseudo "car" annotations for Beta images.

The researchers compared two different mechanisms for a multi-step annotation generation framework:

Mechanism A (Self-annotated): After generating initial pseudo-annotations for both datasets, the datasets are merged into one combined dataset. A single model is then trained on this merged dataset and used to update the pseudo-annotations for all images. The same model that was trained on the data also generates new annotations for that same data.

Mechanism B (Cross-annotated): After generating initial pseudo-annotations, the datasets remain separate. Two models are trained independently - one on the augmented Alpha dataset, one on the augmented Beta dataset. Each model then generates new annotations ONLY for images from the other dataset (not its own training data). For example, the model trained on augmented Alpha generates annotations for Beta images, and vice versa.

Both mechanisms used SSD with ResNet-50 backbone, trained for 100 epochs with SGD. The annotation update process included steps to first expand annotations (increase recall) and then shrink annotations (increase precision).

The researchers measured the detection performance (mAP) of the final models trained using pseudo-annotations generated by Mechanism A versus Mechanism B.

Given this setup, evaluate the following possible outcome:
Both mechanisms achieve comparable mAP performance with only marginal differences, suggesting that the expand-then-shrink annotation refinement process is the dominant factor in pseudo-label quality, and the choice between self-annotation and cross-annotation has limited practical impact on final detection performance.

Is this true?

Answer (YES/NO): NO